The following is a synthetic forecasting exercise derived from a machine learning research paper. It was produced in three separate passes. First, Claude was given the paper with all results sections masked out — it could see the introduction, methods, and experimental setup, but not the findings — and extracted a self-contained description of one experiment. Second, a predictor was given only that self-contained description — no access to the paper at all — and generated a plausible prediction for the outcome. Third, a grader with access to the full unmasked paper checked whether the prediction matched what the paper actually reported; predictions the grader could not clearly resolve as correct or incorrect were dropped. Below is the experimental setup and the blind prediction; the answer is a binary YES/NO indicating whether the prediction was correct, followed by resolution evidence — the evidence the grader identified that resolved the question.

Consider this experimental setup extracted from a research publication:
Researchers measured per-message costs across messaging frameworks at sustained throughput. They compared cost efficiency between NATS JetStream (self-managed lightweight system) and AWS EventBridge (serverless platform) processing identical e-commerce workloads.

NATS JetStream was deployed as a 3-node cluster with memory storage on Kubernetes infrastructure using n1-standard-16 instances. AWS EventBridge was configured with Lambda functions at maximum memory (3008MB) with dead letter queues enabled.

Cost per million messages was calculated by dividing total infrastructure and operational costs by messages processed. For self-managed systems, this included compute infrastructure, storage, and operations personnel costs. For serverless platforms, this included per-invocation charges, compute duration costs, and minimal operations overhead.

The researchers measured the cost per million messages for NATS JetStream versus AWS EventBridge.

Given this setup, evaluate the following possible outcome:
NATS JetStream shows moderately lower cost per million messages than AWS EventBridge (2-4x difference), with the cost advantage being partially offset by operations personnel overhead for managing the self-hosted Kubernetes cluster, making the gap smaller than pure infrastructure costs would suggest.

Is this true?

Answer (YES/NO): NO